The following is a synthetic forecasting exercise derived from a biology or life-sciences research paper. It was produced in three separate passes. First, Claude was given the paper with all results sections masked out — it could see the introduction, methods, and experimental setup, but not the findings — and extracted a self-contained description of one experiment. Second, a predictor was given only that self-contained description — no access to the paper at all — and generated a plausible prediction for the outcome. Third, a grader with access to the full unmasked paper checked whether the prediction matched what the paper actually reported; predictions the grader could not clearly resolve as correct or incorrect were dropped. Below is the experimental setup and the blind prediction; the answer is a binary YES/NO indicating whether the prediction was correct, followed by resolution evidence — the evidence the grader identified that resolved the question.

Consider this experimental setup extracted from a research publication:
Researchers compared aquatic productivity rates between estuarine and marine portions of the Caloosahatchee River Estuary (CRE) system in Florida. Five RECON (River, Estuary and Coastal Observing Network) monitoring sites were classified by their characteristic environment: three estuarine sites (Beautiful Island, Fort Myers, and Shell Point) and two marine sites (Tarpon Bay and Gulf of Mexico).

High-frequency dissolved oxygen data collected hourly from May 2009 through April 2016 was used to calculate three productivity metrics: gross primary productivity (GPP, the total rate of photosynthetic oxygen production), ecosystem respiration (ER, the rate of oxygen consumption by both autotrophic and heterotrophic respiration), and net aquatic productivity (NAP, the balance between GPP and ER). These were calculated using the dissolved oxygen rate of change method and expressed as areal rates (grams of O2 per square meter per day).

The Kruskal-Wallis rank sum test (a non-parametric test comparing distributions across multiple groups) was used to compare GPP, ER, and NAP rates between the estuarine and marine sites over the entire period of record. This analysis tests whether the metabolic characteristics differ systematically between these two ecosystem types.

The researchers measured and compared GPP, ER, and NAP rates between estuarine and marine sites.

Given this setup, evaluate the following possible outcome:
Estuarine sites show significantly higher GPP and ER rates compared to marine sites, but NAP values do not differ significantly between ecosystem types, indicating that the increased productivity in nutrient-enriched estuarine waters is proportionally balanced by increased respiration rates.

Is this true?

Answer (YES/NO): NO